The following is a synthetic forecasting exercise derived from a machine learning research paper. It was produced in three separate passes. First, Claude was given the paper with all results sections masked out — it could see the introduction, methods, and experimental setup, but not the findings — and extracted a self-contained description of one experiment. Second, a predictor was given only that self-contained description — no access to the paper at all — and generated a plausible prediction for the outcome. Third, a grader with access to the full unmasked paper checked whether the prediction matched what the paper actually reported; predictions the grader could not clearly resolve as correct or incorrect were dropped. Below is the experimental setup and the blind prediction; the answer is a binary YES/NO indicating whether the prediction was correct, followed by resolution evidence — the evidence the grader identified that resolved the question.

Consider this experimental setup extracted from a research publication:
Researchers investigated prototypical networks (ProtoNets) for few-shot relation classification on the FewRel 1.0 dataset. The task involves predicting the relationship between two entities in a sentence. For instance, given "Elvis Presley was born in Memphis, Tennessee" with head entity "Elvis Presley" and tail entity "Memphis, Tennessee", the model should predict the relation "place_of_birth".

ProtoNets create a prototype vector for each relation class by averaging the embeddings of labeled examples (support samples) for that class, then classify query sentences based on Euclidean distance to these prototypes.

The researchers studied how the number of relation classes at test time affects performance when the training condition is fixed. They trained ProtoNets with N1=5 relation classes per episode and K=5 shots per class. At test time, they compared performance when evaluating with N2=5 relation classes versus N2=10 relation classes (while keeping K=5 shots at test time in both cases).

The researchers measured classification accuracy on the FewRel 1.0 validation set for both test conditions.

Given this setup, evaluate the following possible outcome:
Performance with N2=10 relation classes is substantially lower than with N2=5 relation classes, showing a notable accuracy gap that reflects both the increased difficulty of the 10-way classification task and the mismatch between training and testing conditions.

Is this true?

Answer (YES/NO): YES